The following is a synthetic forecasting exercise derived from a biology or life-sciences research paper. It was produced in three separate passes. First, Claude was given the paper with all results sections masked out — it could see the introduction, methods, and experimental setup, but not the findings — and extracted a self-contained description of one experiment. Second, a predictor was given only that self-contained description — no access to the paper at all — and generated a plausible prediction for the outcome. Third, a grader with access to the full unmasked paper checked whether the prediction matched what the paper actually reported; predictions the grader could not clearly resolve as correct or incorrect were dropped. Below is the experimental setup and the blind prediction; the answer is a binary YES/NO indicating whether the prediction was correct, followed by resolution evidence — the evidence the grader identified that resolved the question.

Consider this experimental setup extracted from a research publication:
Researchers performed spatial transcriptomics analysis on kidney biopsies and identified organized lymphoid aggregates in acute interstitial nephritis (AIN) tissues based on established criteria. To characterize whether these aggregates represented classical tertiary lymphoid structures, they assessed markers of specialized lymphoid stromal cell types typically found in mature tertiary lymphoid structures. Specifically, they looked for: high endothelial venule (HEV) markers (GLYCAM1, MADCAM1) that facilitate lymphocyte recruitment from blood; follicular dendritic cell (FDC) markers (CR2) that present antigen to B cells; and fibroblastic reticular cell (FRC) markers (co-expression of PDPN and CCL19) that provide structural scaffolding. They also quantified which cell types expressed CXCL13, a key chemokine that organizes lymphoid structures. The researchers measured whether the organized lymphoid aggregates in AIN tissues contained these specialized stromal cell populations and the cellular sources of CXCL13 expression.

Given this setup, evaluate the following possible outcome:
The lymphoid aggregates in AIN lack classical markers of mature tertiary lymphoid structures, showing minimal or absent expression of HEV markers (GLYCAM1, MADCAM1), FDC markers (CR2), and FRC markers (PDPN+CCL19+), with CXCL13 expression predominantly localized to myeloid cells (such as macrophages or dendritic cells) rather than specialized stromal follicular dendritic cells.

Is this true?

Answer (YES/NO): NO